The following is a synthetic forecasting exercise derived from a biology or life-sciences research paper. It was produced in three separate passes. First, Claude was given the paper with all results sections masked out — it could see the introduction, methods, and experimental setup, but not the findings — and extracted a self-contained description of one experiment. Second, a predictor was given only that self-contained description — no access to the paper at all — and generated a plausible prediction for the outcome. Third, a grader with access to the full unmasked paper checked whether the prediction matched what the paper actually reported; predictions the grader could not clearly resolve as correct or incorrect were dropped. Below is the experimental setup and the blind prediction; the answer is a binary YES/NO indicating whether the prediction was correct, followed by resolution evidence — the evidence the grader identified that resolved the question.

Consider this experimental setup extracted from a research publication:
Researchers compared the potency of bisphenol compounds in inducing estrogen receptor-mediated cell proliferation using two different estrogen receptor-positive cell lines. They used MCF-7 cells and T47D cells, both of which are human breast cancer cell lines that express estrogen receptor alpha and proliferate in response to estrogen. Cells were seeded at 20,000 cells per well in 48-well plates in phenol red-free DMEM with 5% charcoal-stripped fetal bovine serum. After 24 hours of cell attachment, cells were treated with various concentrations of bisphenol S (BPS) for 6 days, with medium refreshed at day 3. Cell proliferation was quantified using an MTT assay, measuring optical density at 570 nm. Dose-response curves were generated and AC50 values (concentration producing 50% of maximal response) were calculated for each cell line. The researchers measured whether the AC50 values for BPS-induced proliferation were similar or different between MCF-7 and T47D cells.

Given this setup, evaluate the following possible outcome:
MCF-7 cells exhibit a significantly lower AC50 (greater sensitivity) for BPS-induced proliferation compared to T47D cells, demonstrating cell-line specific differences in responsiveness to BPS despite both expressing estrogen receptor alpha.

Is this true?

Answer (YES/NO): YES